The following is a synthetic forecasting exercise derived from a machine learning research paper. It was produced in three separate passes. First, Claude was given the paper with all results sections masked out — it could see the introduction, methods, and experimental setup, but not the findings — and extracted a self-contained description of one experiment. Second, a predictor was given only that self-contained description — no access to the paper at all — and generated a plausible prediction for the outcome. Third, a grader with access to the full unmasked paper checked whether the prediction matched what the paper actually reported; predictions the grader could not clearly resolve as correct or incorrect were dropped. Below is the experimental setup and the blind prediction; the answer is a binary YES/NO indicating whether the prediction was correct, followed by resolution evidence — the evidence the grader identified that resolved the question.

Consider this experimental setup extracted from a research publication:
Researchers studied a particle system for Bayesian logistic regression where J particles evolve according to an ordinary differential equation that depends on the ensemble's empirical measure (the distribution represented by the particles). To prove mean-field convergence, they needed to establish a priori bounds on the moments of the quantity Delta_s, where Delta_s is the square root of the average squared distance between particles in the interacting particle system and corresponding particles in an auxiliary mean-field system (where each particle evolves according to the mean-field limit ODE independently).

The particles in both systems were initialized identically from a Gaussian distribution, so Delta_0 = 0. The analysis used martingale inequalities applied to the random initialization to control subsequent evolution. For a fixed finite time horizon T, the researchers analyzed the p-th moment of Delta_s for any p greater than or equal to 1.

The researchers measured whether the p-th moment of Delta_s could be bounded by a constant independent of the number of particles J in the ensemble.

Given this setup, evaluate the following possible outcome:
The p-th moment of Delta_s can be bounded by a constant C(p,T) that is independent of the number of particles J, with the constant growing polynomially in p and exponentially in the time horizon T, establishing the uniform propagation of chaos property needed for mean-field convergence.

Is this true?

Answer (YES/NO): NO